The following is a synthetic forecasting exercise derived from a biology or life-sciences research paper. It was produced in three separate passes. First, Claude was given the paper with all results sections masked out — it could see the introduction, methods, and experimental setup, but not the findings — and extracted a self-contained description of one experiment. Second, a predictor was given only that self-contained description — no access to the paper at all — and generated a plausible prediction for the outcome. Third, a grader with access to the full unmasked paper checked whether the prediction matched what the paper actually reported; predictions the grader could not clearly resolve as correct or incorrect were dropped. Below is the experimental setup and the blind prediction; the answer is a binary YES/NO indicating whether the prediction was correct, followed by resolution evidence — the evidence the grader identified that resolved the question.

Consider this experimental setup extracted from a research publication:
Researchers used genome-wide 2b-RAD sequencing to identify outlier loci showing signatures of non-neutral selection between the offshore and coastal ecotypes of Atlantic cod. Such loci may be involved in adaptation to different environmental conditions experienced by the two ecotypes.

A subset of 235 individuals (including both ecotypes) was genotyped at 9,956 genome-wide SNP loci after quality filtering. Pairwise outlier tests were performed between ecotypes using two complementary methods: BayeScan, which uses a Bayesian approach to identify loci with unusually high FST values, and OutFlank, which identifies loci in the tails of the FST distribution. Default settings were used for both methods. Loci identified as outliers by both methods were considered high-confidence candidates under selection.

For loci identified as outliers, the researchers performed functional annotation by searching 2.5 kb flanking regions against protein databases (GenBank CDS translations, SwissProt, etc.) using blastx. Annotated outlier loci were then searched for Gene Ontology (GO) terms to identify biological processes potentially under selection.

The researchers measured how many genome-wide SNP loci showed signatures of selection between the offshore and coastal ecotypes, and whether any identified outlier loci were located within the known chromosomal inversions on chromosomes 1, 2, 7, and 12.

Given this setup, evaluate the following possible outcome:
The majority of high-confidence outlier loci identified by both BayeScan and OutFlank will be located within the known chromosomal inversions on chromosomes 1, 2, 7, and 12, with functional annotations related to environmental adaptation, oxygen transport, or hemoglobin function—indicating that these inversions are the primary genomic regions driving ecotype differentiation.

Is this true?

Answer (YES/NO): NO